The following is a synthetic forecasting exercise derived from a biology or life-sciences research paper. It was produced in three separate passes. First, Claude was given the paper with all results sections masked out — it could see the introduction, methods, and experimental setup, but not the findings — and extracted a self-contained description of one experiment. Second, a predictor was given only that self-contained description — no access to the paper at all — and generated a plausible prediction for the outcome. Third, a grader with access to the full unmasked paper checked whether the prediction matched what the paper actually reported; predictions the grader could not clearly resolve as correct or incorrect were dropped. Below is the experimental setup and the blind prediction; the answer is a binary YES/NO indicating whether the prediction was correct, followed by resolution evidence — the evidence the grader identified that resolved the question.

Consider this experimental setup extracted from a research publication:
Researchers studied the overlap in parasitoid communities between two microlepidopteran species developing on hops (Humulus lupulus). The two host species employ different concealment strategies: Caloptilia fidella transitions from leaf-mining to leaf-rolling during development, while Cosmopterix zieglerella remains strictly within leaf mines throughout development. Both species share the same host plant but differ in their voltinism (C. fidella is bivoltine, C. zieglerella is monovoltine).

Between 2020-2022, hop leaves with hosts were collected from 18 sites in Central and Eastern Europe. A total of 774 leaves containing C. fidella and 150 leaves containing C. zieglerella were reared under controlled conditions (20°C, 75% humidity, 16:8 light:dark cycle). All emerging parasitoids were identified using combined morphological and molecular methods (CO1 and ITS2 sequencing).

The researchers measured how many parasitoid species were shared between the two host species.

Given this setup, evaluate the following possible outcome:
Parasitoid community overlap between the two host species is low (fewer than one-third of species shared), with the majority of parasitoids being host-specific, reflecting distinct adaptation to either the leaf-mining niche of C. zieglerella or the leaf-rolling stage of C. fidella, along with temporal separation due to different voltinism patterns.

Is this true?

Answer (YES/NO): YES